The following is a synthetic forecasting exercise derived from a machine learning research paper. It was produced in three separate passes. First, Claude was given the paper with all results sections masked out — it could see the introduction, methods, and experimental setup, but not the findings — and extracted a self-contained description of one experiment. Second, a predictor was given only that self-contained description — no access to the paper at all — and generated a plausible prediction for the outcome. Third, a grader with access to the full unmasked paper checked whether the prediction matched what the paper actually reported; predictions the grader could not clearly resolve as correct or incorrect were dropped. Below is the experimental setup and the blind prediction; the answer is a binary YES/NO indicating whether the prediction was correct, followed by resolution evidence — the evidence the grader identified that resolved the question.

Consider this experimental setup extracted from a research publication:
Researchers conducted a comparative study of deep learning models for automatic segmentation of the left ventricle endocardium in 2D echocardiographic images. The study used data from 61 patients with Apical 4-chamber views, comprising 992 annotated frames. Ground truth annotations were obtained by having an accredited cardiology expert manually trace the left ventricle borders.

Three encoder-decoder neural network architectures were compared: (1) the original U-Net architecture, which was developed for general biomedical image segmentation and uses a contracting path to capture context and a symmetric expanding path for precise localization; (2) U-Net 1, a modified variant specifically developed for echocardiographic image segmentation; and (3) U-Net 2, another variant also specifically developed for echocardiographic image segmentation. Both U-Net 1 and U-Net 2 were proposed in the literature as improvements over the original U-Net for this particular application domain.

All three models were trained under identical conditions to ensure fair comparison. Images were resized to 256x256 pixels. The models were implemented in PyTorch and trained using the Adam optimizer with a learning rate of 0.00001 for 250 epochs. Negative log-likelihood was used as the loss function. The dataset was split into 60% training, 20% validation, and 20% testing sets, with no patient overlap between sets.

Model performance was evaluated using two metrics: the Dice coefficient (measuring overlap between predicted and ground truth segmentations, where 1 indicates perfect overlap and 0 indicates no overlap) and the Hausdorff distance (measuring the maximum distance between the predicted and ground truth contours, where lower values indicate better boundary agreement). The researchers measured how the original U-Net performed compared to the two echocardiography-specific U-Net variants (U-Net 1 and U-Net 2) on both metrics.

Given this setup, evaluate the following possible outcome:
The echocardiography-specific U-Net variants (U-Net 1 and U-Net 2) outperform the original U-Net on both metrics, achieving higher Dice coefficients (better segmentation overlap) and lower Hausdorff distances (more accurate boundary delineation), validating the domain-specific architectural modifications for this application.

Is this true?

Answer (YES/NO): NO